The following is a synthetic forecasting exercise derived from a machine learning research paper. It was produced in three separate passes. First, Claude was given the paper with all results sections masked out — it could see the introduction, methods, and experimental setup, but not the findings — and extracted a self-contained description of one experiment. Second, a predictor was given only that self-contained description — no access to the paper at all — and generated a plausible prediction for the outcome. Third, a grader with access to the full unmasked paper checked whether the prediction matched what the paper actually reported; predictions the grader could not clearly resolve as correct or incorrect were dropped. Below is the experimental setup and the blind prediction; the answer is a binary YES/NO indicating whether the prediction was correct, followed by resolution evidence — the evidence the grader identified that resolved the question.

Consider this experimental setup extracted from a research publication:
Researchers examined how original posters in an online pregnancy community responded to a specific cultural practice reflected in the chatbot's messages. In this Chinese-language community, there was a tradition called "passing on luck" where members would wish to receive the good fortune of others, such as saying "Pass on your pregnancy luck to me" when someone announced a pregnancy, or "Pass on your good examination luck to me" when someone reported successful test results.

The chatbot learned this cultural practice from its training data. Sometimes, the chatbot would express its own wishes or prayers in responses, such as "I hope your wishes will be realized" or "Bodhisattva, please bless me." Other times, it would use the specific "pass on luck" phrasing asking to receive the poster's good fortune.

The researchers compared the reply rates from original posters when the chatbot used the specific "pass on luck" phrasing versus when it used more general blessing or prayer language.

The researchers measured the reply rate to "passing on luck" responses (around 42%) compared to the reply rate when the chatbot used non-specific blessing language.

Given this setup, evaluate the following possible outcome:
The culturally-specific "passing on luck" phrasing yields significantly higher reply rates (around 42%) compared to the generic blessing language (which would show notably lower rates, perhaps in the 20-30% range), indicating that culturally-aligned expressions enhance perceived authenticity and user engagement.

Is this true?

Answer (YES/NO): NO